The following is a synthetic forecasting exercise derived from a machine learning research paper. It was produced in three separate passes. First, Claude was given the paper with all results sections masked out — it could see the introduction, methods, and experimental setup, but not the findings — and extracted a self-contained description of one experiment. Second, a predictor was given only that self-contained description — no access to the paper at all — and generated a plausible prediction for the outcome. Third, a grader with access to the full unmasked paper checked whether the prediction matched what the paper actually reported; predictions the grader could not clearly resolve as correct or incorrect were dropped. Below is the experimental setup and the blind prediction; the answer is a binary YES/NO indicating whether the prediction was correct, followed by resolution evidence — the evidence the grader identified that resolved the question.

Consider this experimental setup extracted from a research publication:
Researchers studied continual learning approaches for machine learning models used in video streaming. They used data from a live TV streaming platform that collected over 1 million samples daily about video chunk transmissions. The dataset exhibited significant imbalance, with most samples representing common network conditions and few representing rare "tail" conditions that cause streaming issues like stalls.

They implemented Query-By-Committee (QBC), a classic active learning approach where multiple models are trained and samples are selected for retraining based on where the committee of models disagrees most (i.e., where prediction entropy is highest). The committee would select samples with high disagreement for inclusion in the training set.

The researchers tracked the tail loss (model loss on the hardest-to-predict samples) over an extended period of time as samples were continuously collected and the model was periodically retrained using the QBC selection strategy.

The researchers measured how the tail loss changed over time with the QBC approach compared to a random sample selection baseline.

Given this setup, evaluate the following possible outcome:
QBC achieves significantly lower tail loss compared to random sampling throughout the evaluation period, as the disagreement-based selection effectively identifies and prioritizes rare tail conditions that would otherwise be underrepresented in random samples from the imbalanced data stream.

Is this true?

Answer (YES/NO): NO